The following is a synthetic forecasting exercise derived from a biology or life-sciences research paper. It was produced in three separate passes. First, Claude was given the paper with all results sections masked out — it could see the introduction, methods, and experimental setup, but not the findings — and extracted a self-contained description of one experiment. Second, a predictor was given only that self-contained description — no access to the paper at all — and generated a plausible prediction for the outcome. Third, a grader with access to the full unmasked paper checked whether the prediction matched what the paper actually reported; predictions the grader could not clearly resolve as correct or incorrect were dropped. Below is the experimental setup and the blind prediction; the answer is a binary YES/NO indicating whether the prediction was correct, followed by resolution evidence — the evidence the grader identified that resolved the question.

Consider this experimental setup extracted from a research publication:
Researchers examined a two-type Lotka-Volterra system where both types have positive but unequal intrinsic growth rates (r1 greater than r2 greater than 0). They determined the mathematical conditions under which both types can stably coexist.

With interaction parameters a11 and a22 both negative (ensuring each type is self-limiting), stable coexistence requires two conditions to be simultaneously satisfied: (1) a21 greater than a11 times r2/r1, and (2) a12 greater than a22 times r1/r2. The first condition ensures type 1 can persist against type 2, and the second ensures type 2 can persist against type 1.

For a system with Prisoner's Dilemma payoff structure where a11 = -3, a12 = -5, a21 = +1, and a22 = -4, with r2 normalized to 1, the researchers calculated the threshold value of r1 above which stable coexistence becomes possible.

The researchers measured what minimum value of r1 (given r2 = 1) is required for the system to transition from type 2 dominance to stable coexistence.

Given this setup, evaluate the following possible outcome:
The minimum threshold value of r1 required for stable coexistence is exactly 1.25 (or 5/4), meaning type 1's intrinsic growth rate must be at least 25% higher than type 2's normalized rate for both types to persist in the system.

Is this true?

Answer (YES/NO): YES